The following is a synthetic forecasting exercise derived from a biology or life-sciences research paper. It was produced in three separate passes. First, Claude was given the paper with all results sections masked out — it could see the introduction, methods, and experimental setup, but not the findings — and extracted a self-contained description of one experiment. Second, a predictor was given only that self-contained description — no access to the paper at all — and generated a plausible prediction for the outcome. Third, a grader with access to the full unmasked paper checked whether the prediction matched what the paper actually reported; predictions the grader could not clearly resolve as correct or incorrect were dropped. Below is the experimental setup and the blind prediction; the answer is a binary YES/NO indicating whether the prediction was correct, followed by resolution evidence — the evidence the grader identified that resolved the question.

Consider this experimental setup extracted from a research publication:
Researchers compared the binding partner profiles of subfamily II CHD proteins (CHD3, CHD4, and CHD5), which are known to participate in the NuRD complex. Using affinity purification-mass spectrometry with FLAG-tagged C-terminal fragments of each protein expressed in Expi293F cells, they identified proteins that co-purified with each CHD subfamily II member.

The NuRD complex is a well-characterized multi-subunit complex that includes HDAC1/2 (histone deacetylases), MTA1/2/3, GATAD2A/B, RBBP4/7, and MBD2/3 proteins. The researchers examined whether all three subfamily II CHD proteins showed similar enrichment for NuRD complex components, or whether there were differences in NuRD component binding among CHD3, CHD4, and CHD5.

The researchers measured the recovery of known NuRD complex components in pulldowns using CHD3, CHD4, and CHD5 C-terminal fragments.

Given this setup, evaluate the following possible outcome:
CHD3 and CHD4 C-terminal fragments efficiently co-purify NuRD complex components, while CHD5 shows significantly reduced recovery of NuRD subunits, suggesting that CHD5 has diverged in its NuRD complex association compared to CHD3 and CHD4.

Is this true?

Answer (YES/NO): NO